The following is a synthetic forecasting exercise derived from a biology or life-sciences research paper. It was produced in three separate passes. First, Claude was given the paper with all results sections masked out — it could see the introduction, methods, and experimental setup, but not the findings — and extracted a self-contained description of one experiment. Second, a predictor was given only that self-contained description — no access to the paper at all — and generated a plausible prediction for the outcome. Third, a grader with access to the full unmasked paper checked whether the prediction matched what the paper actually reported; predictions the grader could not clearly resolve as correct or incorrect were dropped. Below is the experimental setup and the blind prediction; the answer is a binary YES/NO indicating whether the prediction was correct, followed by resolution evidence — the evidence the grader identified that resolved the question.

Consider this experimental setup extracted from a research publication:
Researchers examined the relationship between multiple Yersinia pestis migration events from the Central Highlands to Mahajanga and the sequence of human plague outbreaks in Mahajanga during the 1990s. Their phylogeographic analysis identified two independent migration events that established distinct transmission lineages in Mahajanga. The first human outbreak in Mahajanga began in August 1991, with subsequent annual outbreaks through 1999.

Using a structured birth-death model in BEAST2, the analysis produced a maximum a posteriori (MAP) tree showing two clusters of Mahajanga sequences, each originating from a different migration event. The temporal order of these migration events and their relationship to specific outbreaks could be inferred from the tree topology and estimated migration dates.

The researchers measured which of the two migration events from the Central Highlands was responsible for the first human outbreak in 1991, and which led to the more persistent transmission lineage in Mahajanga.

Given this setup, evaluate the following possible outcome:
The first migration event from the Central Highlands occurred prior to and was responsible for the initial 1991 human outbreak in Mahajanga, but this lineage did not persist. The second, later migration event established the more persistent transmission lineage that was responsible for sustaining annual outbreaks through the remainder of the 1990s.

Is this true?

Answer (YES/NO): NO